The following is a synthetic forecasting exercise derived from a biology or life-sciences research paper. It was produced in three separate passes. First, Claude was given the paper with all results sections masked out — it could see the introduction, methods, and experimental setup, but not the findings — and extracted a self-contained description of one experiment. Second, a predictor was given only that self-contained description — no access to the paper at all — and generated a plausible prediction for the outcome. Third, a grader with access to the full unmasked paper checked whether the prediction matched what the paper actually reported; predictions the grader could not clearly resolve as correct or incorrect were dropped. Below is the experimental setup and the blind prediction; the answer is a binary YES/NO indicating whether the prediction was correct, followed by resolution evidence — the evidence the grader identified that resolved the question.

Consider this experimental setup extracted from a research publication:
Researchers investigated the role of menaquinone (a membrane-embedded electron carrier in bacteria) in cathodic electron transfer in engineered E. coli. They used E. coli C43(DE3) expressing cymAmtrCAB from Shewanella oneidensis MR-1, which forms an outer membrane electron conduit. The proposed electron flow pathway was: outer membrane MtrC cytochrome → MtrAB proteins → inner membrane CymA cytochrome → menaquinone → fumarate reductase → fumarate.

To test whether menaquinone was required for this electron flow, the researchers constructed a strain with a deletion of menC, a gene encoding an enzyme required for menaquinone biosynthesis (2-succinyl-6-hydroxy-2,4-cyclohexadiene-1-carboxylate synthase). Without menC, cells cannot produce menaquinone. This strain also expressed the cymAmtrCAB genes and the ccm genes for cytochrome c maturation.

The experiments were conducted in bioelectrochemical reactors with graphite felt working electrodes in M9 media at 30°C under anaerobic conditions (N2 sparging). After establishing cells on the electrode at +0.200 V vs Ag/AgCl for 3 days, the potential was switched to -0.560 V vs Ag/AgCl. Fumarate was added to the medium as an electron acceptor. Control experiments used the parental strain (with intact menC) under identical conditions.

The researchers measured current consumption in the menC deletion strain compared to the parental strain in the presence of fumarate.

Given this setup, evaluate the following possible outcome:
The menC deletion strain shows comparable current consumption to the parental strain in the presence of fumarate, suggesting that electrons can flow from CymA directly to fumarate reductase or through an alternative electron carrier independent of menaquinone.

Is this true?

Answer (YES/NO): YES